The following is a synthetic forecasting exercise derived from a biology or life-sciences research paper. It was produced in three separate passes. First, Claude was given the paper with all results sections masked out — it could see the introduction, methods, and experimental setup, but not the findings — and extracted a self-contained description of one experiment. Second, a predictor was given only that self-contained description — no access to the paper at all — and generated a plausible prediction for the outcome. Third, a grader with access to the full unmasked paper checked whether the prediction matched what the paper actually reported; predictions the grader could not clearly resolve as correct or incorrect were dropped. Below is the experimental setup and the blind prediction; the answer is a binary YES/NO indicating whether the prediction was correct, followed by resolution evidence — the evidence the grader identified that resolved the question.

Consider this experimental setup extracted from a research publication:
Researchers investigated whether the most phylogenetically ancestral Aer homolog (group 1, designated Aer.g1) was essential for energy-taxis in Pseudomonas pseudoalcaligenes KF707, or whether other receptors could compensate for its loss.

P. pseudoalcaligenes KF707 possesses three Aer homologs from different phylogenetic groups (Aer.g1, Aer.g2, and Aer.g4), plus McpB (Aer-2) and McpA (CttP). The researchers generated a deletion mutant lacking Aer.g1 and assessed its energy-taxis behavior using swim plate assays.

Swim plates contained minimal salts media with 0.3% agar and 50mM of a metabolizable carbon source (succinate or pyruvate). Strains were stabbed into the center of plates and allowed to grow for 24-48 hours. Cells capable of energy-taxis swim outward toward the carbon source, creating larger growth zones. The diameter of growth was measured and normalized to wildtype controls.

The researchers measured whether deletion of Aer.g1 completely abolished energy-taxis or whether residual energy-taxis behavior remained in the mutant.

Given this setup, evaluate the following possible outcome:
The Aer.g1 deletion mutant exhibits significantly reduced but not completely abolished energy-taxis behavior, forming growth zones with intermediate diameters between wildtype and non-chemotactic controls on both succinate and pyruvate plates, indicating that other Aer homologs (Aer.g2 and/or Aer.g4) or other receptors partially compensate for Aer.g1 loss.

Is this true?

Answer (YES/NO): NO